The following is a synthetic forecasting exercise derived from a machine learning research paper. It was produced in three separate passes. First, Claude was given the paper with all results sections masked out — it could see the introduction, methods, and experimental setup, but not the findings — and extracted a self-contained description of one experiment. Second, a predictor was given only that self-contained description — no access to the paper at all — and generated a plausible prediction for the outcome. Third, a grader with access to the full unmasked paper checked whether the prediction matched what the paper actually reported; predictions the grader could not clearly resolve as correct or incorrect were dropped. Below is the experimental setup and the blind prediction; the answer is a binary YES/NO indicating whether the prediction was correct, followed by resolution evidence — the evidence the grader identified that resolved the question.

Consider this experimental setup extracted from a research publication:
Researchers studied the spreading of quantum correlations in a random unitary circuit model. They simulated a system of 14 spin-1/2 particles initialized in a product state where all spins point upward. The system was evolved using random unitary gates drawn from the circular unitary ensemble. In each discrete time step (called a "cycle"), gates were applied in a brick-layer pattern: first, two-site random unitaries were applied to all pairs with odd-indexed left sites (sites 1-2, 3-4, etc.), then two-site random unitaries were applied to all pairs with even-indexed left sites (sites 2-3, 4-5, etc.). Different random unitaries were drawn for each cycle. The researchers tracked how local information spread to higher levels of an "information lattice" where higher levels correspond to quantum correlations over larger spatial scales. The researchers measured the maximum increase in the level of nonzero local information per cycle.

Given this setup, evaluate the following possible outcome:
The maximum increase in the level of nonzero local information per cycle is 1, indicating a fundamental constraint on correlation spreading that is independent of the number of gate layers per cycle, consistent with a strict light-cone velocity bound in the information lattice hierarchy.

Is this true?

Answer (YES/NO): NO